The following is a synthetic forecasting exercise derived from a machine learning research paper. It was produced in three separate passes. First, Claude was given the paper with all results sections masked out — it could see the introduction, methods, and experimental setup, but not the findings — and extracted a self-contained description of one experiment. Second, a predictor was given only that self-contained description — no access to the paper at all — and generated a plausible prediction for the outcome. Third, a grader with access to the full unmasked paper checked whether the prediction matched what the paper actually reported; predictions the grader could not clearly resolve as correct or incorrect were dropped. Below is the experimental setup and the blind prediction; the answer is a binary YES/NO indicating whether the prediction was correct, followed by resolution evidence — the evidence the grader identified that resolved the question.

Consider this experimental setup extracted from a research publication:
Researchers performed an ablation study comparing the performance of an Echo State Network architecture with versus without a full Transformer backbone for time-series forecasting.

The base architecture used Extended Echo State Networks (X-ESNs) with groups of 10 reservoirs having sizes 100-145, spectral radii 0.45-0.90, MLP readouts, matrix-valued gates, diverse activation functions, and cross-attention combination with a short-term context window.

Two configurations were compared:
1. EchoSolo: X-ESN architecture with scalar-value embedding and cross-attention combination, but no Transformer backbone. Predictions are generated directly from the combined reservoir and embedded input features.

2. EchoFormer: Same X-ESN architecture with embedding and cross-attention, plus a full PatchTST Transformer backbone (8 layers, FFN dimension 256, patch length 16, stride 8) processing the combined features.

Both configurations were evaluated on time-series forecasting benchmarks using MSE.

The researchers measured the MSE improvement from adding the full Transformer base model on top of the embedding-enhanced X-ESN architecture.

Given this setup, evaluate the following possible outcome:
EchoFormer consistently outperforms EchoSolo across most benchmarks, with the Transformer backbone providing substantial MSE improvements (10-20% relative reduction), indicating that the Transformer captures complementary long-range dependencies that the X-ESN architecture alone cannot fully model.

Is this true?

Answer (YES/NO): NO